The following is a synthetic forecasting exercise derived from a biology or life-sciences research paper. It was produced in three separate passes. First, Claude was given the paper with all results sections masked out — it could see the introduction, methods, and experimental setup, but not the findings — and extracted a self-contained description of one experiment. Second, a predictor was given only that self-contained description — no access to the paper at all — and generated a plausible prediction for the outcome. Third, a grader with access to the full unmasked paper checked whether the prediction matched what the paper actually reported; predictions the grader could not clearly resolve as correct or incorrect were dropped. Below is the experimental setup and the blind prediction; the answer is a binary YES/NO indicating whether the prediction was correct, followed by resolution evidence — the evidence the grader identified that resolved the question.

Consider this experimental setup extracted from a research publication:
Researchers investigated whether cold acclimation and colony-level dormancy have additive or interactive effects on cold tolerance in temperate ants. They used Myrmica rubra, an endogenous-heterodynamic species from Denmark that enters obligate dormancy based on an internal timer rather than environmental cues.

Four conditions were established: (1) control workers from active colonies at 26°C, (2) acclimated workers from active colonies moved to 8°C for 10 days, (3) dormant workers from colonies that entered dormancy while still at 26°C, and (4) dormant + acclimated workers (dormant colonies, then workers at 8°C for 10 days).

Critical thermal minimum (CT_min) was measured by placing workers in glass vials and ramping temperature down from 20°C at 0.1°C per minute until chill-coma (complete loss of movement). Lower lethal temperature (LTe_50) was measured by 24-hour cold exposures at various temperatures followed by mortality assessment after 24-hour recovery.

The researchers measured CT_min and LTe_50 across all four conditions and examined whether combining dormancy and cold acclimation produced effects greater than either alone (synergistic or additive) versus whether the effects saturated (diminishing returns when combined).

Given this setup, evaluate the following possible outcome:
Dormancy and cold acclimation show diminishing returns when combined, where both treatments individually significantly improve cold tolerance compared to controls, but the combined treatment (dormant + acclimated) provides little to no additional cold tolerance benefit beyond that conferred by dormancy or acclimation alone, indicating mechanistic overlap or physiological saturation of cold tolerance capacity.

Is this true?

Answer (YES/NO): NO